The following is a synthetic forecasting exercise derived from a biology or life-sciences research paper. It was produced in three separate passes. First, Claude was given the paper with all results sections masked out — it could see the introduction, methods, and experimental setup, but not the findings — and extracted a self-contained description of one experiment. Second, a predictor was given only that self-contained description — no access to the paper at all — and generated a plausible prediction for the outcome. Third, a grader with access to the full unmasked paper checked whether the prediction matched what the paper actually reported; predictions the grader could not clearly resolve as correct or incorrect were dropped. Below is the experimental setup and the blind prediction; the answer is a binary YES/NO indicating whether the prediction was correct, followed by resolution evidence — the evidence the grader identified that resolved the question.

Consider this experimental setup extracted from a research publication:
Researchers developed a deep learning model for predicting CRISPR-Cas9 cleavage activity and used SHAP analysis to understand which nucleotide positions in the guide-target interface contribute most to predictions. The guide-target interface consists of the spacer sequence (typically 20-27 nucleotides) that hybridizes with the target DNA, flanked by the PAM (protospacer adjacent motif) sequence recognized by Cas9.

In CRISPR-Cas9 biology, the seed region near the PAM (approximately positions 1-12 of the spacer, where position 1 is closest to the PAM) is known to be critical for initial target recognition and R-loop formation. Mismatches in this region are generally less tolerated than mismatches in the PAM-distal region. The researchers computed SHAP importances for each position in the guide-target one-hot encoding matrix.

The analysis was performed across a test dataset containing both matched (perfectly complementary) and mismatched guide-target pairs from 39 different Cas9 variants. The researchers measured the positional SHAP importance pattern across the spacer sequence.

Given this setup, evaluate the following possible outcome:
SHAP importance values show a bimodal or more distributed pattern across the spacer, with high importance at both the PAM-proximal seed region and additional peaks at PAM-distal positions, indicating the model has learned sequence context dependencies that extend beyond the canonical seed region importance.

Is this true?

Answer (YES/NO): YES